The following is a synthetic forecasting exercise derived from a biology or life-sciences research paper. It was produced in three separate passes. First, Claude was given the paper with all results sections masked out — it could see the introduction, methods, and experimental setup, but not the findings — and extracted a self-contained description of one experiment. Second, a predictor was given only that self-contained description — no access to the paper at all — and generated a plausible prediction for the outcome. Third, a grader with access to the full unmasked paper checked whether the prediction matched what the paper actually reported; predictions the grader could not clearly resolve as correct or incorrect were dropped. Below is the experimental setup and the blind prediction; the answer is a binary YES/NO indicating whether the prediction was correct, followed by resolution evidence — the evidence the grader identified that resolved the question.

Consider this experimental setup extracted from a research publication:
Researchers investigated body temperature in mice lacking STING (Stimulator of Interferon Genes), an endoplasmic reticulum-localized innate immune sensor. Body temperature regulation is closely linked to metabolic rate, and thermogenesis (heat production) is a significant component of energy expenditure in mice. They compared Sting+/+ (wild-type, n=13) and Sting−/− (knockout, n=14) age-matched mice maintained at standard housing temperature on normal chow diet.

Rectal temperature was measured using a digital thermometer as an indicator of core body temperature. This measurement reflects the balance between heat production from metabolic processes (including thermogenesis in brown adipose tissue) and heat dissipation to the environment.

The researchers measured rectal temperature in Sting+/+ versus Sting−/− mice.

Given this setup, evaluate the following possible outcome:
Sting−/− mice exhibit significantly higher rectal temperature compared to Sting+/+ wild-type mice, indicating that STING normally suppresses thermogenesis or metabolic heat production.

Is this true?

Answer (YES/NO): YES